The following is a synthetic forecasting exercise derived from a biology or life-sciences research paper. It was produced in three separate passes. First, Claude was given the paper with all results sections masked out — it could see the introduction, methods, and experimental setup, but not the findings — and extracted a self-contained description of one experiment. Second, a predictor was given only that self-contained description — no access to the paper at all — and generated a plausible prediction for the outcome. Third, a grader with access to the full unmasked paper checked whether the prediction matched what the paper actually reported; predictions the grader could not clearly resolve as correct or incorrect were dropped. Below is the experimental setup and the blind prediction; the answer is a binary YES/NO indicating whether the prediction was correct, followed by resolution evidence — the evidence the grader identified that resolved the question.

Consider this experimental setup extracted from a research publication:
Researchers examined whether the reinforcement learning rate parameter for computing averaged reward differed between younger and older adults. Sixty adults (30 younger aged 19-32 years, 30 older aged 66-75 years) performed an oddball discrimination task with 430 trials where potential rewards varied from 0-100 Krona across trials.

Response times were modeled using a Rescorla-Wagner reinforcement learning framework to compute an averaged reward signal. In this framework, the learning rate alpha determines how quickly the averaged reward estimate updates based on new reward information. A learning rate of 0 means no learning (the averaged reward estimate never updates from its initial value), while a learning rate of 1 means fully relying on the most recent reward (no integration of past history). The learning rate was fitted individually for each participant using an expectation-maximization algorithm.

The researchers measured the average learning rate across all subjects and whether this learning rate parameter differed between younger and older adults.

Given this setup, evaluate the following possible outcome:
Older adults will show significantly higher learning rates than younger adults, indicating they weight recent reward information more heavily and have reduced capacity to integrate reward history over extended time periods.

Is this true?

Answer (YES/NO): NO